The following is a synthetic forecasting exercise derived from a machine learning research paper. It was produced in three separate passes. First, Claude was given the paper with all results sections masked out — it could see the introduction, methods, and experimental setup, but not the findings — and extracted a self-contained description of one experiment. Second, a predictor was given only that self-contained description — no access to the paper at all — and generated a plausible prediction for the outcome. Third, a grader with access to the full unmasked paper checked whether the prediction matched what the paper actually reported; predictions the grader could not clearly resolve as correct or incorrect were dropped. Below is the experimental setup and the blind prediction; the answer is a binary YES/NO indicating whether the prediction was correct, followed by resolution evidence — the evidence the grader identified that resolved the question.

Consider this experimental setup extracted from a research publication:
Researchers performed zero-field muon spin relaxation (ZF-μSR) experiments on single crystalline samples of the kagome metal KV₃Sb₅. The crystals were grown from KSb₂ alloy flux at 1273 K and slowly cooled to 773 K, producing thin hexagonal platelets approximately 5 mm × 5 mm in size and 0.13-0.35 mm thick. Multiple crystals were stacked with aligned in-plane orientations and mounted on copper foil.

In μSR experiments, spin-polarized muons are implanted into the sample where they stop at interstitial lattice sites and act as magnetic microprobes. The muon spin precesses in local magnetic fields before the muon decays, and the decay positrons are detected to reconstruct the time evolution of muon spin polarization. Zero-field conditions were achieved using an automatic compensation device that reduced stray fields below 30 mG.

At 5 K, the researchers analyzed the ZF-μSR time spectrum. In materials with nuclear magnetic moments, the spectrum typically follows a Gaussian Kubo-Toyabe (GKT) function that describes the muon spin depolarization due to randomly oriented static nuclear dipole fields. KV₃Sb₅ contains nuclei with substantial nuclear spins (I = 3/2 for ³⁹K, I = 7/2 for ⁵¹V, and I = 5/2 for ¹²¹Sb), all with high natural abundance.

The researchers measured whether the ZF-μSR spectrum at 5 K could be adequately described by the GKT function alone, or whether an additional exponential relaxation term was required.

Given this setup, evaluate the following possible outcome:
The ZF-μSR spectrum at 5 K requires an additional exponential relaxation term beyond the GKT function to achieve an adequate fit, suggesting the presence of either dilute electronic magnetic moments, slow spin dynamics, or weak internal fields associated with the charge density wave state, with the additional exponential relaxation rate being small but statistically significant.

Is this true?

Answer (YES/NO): YES